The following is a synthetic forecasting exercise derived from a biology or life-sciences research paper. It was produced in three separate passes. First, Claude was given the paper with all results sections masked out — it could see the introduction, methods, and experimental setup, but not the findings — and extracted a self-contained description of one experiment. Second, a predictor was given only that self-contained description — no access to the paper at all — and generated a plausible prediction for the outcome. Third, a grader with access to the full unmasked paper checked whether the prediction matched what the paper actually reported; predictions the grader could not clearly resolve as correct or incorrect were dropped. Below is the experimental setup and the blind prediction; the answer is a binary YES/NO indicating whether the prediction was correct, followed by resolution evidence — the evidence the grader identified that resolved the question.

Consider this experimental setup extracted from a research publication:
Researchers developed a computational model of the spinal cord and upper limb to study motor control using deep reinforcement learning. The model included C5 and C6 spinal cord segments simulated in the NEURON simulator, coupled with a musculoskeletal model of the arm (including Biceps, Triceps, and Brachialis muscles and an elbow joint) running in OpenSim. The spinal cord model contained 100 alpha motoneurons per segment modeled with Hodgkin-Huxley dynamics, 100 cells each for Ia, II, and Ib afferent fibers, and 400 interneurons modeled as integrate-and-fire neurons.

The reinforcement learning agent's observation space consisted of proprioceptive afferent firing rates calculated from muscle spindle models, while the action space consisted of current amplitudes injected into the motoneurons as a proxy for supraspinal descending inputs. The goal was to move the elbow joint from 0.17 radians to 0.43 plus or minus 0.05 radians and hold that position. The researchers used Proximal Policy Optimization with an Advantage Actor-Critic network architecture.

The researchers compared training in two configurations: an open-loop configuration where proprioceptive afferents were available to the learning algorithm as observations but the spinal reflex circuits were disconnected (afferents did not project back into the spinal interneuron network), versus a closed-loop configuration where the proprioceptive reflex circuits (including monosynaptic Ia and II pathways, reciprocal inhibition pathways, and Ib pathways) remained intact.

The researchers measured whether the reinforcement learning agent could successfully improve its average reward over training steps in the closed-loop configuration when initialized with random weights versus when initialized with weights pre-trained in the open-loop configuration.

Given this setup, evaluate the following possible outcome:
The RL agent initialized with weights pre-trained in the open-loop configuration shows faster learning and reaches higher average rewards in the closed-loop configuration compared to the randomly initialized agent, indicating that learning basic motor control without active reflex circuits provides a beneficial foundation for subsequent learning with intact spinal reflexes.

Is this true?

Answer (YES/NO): YES